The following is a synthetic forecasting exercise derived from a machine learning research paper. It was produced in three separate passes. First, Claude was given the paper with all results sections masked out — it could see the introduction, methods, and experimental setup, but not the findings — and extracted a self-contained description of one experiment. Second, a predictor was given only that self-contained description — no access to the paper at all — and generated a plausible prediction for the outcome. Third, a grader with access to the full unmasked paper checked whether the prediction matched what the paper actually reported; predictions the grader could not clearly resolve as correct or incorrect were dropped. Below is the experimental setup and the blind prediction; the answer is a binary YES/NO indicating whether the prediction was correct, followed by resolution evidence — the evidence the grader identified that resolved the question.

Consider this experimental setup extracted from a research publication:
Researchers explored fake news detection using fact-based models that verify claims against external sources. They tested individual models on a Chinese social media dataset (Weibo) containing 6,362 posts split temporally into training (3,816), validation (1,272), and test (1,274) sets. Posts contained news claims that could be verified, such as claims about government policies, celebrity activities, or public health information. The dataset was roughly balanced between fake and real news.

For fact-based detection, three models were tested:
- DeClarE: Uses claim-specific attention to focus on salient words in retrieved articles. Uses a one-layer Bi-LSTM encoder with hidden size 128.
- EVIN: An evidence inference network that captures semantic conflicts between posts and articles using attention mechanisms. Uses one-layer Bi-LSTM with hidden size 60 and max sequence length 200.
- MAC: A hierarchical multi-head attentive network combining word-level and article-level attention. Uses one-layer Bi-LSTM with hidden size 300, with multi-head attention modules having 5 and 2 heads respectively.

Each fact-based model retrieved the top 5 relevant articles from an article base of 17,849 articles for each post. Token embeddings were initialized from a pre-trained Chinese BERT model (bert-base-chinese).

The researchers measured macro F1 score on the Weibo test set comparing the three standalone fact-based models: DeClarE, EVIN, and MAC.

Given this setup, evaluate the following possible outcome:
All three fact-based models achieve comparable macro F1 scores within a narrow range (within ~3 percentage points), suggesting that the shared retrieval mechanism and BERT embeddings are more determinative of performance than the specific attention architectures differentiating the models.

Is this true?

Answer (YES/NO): NO